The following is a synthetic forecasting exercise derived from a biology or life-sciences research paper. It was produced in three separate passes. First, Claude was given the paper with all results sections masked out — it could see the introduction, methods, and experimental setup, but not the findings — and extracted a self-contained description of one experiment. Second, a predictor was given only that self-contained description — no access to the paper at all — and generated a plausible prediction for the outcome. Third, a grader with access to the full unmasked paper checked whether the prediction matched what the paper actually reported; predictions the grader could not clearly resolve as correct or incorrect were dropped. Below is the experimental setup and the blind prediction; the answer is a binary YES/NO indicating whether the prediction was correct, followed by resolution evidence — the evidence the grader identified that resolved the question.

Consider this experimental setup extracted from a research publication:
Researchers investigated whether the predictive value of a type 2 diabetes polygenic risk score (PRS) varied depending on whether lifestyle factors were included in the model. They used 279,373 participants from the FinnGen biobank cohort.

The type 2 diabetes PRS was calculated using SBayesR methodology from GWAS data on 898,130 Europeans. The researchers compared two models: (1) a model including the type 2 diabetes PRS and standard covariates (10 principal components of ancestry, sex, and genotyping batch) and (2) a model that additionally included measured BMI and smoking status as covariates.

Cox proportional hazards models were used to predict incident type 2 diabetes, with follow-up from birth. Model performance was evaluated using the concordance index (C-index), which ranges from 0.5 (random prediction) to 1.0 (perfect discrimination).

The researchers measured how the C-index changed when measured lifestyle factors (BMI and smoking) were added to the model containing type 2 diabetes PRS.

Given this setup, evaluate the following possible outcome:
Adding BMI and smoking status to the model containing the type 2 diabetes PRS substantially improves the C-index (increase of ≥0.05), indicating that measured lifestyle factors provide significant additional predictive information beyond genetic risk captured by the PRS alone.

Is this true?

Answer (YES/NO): YES